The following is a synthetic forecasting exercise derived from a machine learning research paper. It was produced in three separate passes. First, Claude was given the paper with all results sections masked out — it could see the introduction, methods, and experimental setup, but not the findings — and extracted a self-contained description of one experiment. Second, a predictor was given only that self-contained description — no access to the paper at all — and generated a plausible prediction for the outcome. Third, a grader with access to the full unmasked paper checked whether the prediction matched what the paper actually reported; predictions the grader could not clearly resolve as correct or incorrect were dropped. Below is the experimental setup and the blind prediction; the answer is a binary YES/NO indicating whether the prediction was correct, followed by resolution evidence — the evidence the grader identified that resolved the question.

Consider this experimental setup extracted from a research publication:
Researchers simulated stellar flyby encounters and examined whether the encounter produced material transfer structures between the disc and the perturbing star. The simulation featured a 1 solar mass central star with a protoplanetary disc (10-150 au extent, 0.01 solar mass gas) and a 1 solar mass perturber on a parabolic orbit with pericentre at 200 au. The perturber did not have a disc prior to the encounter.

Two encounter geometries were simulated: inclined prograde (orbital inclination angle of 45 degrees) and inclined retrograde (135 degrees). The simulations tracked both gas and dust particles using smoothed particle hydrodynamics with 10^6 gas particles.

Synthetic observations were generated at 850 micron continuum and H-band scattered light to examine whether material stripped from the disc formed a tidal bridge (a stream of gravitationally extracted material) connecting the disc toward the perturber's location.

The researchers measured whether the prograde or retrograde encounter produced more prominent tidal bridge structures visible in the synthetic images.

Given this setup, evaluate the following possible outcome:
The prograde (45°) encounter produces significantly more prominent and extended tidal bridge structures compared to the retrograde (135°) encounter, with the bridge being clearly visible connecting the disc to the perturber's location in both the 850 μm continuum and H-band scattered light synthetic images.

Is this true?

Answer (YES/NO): YES